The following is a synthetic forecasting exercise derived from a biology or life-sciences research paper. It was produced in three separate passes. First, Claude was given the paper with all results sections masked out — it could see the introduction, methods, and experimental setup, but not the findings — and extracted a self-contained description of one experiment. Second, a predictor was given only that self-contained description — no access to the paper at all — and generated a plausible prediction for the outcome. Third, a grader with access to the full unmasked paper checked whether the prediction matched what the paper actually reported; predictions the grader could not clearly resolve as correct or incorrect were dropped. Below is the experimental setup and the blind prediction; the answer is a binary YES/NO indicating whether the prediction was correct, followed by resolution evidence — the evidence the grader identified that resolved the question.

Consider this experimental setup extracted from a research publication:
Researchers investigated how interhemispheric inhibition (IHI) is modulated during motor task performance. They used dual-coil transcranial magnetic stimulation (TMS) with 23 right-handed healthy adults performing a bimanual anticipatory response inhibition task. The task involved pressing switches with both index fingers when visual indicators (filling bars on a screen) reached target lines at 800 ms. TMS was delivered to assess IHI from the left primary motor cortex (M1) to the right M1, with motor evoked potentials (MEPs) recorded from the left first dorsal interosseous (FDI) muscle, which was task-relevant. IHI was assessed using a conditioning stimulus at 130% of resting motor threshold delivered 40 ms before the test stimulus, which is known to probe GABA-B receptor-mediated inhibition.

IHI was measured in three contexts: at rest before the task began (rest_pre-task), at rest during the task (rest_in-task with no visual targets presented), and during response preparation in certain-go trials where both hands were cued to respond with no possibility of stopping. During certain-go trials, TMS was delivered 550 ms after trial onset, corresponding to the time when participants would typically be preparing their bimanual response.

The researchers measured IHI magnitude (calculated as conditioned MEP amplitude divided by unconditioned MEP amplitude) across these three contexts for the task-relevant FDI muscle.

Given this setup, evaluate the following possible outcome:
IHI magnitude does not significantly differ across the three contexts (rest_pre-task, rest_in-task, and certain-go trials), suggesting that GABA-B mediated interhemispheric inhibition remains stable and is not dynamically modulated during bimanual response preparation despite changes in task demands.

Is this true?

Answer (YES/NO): NO